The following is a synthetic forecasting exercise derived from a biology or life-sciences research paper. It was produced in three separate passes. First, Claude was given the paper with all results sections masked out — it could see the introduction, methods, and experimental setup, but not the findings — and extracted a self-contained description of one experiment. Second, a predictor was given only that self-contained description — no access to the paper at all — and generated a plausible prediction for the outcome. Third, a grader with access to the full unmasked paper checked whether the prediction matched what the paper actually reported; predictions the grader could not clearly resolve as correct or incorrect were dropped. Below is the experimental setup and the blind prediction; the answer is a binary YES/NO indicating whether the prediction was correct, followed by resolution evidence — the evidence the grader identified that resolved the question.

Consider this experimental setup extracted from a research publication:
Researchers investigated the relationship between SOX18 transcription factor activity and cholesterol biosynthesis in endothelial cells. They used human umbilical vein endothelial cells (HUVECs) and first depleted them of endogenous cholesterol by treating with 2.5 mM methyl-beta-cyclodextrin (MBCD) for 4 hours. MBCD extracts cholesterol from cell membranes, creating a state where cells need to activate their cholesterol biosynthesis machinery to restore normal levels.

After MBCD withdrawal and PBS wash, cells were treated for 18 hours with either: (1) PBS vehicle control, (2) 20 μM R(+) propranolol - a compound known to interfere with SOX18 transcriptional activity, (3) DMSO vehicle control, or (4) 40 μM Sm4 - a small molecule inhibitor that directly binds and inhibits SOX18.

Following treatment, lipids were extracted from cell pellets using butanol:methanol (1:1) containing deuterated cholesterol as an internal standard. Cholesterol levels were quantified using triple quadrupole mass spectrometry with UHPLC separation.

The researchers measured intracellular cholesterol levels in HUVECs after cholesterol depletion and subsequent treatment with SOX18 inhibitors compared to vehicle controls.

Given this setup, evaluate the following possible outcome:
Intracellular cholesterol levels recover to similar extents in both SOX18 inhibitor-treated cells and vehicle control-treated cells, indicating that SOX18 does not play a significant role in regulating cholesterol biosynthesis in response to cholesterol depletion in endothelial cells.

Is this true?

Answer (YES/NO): NO